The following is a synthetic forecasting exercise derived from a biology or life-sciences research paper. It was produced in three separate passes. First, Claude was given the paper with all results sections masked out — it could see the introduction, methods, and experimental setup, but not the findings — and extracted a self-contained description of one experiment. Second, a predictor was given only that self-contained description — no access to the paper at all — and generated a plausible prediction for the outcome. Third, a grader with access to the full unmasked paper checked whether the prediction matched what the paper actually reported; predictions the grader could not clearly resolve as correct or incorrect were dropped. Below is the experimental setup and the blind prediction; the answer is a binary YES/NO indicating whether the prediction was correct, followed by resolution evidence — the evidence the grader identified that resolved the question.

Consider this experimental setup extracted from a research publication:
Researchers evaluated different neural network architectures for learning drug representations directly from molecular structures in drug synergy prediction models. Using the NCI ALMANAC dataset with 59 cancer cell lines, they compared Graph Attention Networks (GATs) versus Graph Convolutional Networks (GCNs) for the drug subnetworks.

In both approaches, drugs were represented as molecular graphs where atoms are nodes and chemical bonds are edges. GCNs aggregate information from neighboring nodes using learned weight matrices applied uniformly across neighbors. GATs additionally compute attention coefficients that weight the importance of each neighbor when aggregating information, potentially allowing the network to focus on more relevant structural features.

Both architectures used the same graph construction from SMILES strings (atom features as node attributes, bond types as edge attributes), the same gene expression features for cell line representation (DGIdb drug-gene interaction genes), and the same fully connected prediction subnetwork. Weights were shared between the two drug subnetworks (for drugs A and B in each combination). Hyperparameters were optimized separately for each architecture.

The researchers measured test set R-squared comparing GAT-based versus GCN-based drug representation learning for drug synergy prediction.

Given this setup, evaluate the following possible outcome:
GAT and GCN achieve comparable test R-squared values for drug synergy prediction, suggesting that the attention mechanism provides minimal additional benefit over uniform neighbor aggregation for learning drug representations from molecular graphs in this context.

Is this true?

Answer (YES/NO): NO